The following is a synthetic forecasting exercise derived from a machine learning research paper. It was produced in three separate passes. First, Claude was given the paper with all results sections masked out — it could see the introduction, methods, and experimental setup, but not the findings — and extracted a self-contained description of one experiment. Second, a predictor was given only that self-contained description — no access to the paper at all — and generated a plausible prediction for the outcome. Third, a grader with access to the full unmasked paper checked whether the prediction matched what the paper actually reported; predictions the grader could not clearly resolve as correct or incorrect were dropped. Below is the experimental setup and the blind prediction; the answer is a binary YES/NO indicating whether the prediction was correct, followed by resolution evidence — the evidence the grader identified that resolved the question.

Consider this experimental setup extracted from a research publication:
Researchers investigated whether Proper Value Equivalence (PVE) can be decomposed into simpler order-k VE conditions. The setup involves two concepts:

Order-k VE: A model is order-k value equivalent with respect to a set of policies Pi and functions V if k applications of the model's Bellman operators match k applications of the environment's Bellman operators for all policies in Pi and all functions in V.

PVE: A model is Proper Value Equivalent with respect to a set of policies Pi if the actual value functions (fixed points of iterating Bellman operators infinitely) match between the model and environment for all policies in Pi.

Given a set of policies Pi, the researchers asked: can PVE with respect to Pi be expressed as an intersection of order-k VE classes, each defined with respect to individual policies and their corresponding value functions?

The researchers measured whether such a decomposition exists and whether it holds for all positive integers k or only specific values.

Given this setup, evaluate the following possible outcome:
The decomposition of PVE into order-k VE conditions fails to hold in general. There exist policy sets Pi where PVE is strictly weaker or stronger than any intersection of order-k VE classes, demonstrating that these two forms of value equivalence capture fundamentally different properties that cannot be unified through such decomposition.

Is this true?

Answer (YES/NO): NO